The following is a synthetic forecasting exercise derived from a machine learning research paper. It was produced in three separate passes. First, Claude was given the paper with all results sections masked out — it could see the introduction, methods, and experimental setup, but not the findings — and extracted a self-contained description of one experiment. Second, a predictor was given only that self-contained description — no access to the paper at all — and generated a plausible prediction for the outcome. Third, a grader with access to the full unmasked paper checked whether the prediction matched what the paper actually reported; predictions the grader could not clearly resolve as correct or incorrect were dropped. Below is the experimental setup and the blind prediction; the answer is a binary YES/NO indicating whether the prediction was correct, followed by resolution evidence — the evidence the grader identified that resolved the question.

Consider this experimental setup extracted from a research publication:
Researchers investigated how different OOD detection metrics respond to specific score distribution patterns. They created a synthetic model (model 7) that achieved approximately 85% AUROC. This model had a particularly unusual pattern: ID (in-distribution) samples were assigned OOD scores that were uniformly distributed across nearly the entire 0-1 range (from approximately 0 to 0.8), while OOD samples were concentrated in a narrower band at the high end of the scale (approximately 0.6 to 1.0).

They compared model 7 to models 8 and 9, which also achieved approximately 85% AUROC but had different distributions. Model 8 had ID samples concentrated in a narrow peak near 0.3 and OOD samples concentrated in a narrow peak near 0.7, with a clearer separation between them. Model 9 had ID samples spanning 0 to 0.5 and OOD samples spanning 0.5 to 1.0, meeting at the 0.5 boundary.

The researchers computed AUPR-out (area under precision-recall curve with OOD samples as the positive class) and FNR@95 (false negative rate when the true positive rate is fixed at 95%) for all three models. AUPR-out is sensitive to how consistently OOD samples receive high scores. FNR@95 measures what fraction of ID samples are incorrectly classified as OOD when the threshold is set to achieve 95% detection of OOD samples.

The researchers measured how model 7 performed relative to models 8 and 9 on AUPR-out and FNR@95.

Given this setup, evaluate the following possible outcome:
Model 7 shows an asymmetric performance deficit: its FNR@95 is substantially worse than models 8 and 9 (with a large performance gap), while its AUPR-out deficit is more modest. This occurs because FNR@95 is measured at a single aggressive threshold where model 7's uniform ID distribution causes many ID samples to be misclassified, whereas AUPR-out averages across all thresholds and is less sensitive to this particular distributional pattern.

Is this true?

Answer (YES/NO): NO